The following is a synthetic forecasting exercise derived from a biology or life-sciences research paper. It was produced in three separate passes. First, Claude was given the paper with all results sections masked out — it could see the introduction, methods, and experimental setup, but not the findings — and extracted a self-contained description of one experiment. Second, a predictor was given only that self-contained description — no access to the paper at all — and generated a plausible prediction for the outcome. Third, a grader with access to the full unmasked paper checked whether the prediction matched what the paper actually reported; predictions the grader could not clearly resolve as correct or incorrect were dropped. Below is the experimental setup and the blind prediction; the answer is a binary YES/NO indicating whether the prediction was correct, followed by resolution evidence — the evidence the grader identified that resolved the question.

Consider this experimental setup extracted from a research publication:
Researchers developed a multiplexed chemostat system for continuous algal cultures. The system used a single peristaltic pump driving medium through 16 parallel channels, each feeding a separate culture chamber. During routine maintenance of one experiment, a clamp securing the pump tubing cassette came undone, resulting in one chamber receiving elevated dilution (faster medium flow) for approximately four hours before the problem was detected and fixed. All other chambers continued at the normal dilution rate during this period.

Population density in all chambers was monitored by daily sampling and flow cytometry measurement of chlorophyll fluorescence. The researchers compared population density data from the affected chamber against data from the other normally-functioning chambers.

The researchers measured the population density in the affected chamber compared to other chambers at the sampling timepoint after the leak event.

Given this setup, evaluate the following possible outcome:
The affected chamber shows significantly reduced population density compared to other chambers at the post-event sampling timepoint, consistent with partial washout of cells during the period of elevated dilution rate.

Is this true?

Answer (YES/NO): YES